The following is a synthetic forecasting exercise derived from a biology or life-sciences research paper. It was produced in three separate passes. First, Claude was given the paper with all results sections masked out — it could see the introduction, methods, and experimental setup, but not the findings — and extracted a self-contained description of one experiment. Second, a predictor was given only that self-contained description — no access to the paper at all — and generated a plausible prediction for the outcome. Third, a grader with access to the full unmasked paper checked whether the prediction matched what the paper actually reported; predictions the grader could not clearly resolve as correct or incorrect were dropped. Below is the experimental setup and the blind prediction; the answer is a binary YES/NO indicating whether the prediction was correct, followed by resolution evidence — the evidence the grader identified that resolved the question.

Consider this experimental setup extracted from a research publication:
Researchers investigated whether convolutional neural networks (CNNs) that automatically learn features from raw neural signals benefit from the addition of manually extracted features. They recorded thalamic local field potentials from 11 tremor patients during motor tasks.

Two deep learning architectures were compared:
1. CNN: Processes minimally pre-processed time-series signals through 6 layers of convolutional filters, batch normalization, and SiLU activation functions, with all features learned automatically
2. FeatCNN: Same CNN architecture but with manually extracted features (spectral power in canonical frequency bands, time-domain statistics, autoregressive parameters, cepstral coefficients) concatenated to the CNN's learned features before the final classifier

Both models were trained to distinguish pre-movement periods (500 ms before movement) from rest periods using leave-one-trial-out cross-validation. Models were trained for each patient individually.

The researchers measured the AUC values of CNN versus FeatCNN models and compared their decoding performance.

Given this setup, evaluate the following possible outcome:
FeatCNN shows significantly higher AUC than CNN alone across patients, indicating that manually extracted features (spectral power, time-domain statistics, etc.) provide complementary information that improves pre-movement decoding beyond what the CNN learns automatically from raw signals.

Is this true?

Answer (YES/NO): NO